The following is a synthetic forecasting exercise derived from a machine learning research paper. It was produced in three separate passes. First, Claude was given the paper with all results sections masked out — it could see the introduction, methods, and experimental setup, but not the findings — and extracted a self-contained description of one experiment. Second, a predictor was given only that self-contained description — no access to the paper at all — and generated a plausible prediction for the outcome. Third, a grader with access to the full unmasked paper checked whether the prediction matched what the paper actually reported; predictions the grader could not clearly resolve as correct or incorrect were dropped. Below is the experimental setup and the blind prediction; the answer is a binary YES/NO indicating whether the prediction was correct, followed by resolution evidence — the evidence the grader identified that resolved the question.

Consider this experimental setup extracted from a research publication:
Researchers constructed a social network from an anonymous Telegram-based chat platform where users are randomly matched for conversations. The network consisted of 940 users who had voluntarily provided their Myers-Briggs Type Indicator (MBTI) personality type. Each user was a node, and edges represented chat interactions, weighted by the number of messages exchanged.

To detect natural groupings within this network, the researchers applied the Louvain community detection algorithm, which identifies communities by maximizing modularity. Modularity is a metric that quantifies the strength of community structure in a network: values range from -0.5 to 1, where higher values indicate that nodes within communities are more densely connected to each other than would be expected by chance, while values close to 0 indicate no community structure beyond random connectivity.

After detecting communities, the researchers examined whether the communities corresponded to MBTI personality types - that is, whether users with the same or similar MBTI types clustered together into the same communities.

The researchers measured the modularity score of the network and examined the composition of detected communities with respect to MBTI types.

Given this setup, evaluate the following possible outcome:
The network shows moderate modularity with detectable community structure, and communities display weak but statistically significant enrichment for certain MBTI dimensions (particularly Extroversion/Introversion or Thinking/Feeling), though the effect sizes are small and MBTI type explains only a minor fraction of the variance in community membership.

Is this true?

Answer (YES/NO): NO